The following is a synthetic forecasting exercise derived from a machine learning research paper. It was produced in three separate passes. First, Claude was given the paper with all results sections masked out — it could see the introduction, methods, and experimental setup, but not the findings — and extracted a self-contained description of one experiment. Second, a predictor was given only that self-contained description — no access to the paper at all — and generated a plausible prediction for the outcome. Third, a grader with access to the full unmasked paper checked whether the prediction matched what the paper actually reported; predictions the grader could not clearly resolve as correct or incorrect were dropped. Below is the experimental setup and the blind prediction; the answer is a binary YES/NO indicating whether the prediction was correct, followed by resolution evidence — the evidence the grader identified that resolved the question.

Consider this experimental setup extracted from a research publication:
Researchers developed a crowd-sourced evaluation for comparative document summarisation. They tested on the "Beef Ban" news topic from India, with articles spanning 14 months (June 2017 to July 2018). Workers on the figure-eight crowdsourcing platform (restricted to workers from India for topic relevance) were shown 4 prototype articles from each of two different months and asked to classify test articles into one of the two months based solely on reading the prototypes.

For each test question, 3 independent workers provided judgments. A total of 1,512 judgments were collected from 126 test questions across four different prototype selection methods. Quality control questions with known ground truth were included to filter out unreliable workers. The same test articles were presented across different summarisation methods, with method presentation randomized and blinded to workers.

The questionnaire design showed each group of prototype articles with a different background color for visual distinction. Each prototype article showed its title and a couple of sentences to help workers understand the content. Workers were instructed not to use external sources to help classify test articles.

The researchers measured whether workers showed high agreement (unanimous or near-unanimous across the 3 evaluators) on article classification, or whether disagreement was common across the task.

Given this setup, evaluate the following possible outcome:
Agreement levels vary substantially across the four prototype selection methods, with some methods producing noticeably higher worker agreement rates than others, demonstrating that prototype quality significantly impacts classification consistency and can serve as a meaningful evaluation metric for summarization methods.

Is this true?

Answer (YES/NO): NO